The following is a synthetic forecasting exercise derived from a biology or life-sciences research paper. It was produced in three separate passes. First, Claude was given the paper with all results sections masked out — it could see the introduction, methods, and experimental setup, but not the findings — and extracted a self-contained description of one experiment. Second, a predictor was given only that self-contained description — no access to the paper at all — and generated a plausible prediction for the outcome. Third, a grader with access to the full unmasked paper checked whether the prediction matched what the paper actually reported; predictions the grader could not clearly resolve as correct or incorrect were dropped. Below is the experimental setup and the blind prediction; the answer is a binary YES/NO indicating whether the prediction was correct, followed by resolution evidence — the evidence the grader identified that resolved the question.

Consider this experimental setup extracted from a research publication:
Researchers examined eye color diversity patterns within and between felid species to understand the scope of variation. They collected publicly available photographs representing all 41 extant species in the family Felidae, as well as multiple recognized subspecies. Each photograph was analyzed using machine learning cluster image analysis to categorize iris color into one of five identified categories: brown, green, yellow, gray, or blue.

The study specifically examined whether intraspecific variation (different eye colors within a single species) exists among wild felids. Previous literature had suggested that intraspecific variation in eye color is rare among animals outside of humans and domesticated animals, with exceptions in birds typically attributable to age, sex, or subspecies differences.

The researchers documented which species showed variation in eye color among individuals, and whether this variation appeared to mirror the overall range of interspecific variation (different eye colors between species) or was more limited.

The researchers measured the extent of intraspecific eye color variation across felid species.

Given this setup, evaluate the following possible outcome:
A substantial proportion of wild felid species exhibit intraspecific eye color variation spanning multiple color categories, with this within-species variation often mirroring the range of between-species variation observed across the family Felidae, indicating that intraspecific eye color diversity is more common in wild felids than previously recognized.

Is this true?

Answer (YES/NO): YES